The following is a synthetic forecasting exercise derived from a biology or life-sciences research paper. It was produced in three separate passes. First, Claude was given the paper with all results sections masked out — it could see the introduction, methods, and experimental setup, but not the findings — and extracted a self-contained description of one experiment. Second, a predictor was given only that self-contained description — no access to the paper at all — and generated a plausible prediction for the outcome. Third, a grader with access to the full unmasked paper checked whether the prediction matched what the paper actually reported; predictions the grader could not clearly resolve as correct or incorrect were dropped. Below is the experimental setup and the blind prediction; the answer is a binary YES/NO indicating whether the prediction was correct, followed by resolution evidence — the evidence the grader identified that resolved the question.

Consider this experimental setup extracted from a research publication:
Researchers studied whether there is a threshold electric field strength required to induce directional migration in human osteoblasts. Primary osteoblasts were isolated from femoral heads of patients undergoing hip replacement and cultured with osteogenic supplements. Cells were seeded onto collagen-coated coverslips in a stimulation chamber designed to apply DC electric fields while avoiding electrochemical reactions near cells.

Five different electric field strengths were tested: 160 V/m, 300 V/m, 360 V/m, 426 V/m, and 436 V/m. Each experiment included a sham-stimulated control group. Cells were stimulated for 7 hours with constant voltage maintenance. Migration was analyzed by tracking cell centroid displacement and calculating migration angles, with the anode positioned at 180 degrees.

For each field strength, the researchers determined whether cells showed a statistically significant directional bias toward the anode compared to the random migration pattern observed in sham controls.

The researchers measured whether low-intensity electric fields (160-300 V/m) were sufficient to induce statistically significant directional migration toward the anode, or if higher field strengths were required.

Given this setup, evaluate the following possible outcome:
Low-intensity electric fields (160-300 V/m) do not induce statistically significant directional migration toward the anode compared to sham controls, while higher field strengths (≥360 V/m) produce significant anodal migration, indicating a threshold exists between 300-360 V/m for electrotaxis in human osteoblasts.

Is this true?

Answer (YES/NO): NO